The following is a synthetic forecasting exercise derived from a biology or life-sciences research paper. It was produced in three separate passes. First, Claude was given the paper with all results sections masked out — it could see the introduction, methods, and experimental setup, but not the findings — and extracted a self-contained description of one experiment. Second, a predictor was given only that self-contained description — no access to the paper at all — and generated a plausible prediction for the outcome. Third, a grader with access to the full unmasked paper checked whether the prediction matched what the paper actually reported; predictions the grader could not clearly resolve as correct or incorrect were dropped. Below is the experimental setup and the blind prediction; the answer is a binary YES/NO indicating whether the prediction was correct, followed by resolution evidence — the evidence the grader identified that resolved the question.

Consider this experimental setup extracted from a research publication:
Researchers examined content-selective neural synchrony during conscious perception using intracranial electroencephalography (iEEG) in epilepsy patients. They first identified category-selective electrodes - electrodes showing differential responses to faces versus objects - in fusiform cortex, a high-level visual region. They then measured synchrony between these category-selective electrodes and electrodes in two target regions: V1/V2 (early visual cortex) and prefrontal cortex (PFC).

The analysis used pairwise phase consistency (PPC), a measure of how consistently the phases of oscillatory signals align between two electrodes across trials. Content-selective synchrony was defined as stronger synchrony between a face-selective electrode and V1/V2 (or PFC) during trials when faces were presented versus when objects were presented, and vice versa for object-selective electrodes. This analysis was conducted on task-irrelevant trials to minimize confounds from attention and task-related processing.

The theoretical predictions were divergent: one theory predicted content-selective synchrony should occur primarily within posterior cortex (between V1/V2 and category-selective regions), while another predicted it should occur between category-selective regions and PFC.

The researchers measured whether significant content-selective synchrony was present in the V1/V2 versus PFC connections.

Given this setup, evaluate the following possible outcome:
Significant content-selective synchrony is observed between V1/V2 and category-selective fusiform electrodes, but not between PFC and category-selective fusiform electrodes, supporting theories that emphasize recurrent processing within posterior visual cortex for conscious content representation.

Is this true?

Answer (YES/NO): NO